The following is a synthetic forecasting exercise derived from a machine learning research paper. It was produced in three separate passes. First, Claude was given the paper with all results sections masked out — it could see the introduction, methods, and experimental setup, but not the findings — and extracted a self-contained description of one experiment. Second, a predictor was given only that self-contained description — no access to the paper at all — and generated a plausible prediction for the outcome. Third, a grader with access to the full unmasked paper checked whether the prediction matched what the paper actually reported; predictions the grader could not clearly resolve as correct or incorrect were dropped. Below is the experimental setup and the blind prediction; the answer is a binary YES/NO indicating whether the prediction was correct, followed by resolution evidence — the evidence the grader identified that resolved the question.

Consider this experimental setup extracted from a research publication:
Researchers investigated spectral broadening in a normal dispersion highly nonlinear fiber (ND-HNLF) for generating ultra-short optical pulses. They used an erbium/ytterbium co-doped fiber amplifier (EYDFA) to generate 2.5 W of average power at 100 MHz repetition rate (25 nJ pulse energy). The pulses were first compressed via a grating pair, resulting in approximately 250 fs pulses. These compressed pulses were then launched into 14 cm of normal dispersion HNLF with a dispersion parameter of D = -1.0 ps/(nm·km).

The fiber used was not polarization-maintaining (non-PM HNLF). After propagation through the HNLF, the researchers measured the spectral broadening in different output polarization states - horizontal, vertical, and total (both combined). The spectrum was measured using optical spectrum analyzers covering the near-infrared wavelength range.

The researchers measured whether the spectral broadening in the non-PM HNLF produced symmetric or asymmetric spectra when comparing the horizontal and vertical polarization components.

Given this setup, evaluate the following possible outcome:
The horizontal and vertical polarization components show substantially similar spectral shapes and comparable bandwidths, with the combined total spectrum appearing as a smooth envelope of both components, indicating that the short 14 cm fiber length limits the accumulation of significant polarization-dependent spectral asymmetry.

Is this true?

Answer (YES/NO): NO